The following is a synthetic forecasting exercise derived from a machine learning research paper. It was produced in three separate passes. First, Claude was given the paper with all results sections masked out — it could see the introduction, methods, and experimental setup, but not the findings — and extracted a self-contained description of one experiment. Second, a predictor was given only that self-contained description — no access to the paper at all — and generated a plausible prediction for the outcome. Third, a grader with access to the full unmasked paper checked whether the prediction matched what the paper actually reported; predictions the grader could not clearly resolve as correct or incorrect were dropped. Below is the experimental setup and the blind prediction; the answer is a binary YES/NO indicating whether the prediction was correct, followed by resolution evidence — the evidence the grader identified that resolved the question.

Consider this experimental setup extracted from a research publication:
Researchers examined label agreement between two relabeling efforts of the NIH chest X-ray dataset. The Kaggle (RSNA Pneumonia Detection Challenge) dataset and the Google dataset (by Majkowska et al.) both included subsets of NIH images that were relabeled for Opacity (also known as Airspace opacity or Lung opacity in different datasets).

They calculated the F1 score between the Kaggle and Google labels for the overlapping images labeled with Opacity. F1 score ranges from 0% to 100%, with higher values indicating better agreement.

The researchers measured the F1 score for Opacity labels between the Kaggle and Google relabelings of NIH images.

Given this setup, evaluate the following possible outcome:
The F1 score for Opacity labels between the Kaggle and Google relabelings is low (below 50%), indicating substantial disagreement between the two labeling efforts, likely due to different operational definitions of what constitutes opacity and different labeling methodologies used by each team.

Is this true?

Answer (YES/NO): NO